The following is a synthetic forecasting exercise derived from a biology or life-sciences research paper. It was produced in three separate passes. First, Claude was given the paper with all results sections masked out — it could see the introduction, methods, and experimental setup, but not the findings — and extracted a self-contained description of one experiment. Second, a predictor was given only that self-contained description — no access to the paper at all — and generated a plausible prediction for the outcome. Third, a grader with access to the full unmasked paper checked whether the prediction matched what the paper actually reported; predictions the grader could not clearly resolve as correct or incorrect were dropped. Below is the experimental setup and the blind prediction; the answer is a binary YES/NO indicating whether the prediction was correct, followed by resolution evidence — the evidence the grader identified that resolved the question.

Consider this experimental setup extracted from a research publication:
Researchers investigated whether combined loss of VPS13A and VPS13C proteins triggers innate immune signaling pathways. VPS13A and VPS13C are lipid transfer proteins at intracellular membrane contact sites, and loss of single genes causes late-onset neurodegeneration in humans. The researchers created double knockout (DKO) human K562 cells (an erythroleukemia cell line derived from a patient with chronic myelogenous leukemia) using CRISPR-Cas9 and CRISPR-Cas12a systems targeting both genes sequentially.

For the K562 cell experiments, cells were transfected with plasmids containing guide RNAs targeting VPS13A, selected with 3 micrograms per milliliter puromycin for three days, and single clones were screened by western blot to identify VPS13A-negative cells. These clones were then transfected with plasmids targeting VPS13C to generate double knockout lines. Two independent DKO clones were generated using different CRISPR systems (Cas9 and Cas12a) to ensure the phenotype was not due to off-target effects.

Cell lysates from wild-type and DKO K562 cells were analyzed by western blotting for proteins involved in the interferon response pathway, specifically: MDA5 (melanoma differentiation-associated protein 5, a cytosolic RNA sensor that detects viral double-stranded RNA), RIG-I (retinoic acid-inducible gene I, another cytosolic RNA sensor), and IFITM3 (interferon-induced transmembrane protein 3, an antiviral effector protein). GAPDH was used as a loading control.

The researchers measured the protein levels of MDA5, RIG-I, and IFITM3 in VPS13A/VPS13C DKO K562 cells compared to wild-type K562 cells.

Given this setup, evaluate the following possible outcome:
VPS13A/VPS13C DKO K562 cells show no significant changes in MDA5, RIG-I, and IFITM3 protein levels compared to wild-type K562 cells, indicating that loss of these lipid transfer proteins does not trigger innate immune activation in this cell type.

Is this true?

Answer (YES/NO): NO